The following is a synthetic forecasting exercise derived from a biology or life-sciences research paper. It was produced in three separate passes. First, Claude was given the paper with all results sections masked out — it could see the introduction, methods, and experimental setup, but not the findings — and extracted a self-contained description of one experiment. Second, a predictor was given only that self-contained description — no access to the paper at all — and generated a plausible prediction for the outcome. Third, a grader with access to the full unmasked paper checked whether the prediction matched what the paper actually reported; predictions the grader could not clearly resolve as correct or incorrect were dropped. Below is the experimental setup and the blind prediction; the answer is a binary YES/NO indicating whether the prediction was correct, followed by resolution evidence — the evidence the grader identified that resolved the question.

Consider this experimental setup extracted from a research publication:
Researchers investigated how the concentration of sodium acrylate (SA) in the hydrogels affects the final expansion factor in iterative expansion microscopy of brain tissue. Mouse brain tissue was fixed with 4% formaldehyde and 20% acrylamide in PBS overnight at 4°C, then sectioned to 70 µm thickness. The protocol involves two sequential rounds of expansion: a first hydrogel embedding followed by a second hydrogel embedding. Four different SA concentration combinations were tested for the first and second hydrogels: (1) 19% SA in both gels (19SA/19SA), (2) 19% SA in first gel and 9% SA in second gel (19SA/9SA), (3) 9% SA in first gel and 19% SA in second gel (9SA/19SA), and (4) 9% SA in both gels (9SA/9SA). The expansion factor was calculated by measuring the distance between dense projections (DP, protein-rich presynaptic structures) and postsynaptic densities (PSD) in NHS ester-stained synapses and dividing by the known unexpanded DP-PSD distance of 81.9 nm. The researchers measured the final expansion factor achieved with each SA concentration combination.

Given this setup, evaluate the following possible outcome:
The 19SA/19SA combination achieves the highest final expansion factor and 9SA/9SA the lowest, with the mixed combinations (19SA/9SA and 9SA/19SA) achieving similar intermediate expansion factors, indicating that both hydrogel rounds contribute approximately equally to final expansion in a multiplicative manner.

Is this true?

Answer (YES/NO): YES